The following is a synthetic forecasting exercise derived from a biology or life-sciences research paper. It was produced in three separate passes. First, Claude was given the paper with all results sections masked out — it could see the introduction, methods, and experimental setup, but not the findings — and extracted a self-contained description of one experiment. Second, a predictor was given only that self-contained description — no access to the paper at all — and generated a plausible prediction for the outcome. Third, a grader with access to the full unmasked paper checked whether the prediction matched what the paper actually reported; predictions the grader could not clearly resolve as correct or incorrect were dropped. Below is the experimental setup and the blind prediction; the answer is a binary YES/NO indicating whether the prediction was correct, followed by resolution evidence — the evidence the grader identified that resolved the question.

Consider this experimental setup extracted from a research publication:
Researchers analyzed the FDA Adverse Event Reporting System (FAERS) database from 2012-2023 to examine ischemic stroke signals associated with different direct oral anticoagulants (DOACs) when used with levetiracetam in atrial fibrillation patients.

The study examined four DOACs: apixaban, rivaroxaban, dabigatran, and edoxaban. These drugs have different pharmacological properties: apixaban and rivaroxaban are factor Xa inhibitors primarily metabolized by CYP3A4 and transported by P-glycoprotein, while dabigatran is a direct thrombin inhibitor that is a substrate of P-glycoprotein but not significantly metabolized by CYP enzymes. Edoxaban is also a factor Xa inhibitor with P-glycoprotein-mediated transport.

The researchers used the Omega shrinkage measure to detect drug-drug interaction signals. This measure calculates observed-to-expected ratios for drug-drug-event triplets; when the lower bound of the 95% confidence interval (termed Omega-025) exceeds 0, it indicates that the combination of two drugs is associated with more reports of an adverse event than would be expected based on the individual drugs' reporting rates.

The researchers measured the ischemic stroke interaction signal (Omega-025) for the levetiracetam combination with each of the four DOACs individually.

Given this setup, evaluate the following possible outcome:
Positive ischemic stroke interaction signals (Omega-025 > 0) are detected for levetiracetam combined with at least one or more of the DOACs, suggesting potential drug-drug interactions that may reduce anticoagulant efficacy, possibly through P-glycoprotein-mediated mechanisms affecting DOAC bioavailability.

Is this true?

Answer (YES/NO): YES